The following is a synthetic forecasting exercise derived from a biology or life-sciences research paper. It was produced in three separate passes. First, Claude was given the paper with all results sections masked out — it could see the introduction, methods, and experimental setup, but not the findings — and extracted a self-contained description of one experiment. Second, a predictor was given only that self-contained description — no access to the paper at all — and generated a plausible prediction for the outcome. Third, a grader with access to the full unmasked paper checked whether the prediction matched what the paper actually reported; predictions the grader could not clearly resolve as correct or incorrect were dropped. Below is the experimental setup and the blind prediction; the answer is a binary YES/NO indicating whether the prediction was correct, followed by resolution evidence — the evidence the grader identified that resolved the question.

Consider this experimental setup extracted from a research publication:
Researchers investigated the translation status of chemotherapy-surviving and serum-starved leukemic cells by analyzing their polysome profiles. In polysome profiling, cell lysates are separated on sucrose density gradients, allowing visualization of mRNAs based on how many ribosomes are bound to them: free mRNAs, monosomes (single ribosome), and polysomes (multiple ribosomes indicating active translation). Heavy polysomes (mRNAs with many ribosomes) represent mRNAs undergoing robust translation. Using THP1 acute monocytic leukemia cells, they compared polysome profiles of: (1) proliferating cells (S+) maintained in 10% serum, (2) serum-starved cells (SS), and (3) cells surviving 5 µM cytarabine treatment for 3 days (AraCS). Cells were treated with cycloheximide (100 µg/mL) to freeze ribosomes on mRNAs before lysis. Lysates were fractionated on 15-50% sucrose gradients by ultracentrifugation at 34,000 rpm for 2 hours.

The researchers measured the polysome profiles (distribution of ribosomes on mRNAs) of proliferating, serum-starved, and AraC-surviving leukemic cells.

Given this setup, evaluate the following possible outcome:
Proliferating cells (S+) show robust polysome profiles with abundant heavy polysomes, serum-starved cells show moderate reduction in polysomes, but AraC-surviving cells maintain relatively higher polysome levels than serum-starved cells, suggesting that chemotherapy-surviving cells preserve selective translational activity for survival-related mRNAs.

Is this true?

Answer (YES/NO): NO